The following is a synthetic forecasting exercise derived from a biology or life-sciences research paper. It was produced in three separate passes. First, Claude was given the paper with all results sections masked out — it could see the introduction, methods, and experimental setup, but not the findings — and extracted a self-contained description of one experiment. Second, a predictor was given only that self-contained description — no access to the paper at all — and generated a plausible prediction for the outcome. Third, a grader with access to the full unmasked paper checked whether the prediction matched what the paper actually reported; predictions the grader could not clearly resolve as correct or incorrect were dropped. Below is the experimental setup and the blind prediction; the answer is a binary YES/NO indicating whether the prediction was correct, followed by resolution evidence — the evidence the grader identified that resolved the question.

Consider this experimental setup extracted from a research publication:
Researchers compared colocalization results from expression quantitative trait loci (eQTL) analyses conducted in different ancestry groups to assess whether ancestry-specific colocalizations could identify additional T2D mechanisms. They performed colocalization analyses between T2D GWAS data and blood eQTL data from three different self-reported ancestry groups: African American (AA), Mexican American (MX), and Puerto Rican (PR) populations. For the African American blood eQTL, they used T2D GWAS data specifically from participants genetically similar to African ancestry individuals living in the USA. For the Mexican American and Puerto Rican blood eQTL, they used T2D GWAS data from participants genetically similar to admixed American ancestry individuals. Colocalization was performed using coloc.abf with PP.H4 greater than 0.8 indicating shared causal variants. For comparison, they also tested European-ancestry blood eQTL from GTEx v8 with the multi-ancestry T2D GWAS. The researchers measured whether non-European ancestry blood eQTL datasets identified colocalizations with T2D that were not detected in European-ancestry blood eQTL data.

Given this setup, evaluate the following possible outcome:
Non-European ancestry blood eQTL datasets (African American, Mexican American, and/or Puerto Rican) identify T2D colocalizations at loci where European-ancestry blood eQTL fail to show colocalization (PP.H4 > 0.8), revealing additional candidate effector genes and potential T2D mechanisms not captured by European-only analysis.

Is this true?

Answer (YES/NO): YES